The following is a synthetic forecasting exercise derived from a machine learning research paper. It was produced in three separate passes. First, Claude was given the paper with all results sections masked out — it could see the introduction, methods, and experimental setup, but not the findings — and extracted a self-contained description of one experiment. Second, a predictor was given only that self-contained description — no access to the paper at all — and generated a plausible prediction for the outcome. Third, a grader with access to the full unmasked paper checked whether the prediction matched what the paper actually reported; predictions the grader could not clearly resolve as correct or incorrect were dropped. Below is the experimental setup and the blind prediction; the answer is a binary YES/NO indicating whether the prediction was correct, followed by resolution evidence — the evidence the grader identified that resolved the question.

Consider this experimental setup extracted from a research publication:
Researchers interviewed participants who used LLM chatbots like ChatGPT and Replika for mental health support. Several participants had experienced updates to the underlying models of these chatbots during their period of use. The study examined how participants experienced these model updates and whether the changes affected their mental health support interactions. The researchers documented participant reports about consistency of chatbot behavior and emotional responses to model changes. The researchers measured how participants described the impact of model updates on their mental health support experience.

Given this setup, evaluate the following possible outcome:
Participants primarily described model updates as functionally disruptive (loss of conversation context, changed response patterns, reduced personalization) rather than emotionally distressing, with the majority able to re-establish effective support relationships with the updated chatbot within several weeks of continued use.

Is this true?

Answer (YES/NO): NO